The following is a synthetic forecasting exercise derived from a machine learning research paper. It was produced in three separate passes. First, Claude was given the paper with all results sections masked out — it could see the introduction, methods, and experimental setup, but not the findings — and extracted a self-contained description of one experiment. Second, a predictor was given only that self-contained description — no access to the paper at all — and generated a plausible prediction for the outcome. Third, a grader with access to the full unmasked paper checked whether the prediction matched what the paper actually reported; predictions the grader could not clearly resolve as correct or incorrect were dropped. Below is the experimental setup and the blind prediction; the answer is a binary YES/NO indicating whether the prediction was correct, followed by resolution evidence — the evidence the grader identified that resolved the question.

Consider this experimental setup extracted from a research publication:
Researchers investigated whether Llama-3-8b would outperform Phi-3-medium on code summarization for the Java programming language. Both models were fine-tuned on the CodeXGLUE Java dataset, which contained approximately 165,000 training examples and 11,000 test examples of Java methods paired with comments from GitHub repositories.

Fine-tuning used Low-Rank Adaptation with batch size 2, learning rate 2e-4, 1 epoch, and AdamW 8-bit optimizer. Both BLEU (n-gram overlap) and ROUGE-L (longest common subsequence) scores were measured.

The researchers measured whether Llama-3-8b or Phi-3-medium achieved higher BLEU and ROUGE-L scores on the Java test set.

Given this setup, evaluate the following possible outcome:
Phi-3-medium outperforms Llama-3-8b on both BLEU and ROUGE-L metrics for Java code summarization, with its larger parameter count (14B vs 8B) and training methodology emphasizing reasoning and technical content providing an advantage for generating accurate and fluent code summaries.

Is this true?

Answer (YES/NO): NO